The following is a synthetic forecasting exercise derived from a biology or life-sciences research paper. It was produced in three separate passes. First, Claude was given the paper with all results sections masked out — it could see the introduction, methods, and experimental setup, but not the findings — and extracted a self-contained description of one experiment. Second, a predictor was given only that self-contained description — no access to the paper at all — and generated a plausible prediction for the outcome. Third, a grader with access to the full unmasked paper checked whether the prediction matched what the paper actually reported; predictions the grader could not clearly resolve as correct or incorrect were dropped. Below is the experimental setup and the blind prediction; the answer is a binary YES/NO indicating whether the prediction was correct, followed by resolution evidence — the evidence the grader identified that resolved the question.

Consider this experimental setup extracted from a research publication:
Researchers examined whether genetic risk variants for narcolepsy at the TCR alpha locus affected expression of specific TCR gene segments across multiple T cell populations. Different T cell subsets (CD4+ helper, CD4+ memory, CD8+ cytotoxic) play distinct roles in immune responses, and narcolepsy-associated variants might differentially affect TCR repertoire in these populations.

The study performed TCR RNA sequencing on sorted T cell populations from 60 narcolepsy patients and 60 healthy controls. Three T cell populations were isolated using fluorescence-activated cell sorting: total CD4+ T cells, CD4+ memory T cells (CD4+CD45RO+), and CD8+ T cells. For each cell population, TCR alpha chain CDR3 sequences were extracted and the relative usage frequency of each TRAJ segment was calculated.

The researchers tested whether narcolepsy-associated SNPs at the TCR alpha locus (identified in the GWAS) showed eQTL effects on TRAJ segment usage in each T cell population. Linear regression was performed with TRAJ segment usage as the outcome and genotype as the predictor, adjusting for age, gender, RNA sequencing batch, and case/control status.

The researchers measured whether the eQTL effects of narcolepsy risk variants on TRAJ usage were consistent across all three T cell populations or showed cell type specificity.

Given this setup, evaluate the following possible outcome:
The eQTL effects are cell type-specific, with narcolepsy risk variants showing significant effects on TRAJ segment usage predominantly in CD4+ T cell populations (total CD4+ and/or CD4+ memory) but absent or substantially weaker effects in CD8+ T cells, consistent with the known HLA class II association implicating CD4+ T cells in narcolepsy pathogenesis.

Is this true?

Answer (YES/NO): NO